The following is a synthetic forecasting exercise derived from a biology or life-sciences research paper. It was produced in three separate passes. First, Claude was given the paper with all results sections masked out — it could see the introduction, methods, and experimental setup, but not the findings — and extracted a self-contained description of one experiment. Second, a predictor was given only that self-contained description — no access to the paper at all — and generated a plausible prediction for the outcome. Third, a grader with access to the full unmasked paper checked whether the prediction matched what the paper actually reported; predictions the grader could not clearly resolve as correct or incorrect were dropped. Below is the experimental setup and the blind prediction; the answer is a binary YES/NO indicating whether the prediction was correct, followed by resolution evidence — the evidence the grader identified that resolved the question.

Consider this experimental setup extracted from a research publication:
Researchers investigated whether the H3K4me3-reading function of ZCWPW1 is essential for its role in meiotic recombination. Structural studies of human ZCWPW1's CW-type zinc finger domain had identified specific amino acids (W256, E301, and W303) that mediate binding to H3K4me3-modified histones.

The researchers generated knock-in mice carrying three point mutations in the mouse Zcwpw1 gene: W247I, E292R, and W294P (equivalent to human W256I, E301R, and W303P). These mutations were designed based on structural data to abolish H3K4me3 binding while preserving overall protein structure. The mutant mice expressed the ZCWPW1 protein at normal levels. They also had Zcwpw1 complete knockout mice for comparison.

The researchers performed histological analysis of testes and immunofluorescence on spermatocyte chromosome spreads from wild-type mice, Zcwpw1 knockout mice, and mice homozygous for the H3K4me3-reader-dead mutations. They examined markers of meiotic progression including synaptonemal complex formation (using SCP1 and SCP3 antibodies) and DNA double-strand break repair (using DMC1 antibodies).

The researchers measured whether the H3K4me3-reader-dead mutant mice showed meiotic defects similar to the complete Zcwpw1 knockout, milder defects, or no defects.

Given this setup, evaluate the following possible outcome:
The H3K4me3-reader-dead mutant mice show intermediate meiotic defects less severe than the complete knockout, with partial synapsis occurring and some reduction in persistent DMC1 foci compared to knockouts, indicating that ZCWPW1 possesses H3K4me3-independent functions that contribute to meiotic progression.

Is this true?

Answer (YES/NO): NO